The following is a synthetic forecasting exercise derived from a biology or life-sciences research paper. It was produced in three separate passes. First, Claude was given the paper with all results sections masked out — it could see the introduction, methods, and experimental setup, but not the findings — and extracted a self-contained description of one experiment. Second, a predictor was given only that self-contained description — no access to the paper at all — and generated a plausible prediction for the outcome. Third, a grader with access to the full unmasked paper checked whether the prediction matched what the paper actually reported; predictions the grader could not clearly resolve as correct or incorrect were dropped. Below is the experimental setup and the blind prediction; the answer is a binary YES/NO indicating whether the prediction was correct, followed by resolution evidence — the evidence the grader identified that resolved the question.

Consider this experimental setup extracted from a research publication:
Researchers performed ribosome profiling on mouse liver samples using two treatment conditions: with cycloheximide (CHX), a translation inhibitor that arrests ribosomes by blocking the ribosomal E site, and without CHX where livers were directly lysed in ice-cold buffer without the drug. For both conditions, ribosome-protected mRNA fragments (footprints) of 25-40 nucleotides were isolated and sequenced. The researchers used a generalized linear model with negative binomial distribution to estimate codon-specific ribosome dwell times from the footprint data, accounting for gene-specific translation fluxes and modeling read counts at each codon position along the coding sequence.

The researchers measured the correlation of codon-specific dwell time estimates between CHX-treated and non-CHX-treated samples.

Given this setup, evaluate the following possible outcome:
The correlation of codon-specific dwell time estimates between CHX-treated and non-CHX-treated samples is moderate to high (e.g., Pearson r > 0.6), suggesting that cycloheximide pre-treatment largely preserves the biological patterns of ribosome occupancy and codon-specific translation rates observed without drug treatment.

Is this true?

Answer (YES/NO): YES